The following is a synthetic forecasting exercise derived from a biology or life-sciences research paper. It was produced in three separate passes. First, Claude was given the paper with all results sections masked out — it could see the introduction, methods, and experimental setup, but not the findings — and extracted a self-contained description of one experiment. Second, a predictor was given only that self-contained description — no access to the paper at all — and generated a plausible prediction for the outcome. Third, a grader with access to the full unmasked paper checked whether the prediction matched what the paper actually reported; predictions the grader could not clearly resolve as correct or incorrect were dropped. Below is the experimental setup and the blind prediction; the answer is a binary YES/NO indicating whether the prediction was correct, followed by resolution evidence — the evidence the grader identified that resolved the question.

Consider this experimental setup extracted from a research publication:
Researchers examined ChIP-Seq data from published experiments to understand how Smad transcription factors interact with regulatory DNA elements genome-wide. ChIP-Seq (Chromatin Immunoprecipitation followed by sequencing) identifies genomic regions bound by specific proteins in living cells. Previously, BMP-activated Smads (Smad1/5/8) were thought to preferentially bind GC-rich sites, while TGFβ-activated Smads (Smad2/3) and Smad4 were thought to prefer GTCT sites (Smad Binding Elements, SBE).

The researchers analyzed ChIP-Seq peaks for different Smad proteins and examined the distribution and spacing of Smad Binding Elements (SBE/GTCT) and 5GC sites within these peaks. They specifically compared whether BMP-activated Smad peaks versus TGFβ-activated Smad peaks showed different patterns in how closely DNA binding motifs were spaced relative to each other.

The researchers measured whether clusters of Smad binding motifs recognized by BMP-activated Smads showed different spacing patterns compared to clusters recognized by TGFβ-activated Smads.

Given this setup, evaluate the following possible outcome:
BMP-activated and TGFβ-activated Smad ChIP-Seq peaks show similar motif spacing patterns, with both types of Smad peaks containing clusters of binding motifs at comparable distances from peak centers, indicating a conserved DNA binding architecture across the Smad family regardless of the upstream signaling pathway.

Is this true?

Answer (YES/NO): NO